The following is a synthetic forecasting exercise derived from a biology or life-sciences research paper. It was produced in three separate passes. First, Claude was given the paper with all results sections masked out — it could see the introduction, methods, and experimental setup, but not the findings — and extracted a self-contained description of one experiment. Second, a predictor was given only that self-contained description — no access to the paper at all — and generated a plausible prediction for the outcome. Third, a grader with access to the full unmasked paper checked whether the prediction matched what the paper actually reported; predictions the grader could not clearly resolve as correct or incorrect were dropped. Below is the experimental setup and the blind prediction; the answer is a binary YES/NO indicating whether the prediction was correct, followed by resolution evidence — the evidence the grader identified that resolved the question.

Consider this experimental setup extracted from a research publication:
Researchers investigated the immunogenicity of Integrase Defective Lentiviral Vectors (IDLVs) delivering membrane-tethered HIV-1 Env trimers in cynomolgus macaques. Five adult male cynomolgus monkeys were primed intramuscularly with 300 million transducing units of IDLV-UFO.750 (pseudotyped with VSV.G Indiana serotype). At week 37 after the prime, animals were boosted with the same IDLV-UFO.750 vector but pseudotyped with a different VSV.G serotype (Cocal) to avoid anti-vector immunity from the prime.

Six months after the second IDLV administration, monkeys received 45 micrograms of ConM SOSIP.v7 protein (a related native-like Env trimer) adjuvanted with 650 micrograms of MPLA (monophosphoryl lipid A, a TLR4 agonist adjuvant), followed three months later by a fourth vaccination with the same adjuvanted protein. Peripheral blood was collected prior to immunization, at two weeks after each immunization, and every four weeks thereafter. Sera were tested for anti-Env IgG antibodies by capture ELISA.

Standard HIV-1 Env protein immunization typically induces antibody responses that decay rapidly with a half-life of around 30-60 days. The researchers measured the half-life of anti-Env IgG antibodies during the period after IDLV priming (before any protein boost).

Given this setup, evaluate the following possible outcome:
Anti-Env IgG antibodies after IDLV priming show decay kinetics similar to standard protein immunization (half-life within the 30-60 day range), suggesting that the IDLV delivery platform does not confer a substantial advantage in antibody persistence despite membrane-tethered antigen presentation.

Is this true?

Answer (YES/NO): NO